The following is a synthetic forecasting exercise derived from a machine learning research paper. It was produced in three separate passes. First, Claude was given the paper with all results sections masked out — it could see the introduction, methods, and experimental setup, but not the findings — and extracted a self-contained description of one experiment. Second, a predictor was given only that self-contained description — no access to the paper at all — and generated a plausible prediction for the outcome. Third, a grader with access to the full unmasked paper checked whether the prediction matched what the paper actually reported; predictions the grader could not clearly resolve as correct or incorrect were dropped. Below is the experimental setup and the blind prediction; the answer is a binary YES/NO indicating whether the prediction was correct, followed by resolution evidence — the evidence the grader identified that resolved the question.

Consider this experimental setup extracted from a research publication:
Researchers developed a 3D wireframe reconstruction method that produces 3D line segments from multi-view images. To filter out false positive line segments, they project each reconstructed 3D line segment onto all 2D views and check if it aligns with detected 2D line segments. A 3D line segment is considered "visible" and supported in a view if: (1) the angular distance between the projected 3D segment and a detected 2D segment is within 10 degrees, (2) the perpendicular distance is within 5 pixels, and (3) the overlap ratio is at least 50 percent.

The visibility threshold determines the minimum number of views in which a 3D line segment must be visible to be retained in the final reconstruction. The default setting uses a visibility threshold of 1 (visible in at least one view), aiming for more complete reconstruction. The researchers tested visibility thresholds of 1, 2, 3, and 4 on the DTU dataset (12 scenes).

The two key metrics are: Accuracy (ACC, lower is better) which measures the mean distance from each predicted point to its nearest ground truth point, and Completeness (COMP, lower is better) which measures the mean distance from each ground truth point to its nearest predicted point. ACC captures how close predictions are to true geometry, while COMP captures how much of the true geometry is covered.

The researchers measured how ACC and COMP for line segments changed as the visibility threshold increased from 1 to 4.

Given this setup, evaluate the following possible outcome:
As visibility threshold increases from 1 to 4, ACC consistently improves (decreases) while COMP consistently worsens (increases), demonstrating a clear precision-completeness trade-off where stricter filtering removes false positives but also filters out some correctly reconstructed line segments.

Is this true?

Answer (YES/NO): YES